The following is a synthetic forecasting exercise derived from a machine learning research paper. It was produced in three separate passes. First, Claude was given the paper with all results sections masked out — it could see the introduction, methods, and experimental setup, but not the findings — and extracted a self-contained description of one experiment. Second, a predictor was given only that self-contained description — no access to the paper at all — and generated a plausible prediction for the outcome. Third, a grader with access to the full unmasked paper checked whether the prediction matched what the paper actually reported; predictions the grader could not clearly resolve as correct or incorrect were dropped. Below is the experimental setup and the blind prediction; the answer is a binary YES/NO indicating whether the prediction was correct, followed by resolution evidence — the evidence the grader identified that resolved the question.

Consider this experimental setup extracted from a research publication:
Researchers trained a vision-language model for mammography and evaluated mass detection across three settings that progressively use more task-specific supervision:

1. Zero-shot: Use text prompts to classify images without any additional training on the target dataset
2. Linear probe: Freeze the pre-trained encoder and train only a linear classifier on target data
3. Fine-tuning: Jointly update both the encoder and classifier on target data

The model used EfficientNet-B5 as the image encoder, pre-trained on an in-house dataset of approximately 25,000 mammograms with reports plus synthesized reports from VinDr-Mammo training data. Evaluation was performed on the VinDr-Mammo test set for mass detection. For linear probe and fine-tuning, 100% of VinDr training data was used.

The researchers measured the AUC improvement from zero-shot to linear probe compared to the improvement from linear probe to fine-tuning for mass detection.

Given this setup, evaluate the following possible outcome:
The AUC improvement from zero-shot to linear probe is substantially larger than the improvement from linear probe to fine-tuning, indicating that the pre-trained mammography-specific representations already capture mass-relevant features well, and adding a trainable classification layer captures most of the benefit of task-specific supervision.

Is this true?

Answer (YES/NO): YES